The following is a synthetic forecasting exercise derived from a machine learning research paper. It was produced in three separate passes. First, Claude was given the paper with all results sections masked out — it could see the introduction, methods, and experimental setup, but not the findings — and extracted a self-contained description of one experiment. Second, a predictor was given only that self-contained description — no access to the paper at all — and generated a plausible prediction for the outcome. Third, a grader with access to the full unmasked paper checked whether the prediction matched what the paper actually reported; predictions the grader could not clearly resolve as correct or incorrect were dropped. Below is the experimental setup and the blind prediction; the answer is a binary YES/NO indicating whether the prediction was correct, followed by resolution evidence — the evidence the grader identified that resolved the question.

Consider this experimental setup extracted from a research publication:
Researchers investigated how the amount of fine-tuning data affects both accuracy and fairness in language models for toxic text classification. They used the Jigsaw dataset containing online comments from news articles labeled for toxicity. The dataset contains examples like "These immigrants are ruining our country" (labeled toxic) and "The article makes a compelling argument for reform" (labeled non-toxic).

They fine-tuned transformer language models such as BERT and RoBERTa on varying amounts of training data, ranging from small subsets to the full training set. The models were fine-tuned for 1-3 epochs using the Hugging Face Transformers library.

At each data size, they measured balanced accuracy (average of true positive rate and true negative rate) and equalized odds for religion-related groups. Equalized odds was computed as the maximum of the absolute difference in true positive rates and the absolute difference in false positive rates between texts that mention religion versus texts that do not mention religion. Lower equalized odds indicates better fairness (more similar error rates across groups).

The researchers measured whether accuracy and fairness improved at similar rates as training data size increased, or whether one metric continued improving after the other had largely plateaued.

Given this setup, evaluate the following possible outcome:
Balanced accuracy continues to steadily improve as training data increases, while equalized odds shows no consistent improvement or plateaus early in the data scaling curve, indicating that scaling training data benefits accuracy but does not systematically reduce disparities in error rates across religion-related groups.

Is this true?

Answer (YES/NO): NO